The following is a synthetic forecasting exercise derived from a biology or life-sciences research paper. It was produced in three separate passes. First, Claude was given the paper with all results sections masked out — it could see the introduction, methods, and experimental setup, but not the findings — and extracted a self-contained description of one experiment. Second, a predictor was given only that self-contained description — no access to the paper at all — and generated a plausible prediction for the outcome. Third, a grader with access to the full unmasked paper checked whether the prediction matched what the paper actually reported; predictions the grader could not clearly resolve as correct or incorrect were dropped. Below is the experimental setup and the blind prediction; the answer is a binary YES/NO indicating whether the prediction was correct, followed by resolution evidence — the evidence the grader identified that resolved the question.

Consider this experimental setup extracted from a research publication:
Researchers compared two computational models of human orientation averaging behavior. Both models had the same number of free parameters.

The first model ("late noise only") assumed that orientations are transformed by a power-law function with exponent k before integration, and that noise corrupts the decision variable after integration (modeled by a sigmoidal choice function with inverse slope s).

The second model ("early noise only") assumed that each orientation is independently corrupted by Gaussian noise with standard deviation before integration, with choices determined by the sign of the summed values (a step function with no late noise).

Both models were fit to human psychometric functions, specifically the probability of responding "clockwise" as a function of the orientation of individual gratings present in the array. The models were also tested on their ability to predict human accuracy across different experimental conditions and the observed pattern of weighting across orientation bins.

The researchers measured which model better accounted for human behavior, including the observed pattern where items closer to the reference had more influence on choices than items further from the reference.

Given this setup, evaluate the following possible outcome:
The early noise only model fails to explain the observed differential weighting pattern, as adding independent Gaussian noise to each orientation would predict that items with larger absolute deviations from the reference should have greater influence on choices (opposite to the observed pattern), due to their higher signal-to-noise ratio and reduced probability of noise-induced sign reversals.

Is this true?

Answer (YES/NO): NO